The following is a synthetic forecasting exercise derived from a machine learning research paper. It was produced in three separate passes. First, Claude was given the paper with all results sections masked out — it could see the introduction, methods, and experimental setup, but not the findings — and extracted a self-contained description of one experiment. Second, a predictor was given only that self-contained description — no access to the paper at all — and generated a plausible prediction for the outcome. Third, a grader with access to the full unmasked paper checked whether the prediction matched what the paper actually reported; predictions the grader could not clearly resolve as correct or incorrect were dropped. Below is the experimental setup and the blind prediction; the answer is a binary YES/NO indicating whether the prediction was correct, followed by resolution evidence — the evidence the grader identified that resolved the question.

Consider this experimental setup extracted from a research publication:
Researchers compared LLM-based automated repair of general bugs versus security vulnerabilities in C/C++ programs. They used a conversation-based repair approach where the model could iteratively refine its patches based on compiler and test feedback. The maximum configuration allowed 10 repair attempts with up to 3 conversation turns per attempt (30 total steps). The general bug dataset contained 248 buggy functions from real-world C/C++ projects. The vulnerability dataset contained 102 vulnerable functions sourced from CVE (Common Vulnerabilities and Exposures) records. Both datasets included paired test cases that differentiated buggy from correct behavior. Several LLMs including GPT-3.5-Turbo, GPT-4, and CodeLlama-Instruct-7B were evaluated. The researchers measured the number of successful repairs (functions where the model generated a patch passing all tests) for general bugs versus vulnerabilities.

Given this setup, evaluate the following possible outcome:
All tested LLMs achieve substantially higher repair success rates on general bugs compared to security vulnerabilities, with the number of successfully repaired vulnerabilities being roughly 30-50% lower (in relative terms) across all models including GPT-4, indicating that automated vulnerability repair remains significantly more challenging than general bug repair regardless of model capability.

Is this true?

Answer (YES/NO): NO